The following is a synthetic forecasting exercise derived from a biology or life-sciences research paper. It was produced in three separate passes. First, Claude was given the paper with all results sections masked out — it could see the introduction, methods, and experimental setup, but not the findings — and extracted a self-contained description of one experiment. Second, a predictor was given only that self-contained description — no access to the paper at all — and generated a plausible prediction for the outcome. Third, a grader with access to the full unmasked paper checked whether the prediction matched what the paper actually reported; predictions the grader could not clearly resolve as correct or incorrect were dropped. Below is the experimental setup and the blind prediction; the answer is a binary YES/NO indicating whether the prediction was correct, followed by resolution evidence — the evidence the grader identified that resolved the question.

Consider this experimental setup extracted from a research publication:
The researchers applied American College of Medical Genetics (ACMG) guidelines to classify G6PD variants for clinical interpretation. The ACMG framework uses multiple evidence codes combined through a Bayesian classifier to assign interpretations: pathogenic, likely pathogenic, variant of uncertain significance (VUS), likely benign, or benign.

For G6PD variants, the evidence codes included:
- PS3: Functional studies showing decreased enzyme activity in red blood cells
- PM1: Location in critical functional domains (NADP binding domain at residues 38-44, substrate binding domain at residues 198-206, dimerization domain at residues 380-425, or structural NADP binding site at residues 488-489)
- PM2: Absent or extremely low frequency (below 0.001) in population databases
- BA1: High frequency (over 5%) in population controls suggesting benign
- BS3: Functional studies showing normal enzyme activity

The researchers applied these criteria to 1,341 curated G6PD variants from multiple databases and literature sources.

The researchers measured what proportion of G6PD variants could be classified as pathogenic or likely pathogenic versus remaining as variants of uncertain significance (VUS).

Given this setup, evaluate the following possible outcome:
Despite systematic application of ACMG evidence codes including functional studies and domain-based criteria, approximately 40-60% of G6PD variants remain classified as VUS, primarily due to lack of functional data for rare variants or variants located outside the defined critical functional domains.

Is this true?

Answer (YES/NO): NO